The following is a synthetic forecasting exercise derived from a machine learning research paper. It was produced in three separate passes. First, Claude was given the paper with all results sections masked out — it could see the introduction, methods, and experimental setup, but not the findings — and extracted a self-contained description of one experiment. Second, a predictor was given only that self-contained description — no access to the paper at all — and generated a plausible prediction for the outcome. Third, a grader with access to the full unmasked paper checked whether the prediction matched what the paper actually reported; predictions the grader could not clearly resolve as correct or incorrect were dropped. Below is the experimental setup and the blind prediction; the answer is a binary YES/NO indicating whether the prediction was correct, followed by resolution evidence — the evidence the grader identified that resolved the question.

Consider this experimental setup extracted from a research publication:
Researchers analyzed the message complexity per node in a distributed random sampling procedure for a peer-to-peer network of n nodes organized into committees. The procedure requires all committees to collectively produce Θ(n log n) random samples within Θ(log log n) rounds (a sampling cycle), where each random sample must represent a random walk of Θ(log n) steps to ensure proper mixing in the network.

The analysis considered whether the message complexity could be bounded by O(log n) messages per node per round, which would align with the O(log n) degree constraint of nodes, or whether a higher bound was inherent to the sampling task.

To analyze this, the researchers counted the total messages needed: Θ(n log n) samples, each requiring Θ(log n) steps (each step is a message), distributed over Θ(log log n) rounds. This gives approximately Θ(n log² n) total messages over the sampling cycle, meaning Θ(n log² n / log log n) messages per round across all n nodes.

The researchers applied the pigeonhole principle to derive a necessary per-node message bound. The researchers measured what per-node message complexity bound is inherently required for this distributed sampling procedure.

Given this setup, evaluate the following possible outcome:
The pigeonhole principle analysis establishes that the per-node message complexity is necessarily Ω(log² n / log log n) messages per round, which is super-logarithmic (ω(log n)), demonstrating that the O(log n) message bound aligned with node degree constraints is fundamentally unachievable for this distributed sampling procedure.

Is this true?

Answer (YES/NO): NO